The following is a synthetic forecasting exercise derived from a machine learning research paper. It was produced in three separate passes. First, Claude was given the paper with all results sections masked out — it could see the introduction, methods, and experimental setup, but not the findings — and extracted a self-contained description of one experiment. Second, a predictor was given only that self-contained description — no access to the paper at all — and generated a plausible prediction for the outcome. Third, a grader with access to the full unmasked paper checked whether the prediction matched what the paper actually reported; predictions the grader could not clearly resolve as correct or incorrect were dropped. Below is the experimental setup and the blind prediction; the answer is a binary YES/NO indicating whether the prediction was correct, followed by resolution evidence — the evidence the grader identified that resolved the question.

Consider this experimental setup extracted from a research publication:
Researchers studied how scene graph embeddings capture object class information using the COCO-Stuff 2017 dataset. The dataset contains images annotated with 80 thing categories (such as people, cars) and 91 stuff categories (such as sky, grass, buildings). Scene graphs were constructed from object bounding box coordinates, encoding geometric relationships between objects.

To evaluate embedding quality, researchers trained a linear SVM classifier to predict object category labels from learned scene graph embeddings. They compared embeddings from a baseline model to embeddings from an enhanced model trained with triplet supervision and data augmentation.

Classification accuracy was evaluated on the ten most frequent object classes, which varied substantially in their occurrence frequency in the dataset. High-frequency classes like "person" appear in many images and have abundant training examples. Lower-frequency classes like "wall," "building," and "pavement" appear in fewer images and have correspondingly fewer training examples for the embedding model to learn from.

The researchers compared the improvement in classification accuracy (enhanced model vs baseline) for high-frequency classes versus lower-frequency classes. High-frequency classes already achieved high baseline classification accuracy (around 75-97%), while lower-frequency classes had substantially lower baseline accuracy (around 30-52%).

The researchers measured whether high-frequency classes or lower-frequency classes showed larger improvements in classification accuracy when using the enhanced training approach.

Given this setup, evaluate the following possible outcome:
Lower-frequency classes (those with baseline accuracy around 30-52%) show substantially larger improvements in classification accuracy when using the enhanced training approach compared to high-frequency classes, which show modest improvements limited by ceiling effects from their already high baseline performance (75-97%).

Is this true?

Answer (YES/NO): YES